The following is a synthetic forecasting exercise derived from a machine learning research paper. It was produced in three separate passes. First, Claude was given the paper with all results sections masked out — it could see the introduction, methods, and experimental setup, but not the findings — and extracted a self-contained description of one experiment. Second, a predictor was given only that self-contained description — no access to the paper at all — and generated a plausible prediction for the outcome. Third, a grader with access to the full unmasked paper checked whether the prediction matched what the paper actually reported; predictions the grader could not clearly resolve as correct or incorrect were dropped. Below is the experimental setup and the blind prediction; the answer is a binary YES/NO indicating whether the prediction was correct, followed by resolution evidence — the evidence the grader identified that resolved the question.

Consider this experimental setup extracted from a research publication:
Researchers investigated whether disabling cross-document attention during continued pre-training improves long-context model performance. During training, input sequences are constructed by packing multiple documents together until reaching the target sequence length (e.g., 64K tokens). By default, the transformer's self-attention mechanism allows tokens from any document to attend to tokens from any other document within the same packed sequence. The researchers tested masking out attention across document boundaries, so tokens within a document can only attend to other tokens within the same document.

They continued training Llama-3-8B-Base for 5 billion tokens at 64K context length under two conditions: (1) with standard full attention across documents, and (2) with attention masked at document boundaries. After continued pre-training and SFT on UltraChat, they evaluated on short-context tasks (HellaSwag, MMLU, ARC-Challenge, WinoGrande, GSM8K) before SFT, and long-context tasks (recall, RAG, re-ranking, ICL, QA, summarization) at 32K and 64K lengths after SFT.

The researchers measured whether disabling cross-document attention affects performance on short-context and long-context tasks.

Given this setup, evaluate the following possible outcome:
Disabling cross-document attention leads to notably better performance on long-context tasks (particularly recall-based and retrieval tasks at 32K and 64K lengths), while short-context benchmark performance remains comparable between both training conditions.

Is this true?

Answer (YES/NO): NO